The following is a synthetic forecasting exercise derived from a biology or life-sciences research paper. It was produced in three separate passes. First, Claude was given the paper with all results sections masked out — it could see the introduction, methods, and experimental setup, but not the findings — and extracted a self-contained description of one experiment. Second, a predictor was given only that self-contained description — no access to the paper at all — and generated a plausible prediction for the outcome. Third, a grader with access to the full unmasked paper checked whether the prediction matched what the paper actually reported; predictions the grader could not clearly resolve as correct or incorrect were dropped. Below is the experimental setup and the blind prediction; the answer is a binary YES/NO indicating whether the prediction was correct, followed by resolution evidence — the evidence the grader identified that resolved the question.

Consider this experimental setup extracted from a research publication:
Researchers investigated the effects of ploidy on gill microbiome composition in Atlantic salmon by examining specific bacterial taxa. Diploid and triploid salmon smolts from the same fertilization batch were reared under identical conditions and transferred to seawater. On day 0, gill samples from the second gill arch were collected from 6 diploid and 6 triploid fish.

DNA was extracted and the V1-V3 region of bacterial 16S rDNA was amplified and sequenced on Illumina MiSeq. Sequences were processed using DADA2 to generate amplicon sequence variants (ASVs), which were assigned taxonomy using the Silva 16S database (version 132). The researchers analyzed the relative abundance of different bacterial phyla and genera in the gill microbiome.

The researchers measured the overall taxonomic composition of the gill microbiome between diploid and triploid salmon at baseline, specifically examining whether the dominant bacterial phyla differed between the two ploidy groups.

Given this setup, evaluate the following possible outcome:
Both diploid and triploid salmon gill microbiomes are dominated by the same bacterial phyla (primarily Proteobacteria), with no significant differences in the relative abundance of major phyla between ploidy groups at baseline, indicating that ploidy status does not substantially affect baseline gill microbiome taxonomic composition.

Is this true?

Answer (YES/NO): NO